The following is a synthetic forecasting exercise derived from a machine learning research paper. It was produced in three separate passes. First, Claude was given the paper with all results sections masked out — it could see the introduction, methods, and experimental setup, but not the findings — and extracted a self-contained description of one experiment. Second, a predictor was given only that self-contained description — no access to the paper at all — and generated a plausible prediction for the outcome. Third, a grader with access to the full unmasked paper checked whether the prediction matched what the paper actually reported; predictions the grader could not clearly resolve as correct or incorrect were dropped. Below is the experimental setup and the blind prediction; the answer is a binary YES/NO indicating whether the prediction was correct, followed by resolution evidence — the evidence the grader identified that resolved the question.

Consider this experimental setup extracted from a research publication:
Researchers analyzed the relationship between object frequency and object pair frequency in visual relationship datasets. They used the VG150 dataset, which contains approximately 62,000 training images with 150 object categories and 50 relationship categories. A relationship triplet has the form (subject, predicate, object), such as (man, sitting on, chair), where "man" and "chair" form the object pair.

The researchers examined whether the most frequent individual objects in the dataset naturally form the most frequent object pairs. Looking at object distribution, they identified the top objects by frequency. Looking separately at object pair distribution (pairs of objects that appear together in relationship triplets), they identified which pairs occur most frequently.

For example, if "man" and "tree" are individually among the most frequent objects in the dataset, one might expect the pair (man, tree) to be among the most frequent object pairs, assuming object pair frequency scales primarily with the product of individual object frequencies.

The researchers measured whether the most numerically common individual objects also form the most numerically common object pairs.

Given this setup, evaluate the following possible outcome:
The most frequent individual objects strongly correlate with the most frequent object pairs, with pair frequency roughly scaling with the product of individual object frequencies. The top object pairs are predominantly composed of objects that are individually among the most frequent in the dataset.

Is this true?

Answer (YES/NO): NO